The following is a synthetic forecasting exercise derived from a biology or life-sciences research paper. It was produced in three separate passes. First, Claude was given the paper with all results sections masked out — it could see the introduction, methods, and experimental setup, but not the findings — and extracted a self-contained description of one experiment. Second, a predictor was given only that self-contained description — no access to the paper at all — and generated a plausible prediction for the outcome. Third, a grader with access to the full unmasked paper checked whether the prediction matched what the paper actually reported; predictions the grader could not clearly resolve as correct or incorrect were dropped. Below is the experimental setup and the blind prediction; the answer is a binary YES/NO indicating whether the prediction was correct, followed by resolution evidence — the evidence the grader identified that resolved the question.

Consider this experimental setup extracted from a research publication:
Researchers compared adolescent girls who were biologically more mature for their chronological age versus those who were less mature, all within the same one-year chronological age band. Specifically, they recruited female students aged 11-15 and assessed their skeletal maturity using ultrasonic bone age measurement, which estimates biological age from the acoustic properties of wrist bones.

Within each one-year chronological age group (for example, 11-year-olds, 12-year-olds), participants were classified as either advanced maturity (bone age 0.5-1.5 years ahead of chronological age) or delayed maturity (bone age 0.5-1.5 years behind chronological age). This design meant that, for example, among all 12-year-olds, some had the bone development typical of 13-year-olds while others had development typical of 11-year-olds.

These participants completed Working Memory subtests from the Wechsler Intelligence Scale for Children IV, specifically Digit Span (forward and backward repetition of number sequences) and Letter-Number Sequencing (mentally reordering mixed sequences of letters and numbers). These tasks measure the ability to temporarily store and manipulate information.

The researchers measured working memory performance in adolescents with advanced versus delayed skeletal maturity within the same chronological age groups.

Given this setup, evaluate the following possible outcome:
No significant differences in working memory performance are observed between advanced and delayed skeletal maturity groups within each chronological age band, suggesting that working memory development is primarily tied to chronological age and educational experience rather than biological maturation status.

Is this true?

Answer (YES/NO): NO